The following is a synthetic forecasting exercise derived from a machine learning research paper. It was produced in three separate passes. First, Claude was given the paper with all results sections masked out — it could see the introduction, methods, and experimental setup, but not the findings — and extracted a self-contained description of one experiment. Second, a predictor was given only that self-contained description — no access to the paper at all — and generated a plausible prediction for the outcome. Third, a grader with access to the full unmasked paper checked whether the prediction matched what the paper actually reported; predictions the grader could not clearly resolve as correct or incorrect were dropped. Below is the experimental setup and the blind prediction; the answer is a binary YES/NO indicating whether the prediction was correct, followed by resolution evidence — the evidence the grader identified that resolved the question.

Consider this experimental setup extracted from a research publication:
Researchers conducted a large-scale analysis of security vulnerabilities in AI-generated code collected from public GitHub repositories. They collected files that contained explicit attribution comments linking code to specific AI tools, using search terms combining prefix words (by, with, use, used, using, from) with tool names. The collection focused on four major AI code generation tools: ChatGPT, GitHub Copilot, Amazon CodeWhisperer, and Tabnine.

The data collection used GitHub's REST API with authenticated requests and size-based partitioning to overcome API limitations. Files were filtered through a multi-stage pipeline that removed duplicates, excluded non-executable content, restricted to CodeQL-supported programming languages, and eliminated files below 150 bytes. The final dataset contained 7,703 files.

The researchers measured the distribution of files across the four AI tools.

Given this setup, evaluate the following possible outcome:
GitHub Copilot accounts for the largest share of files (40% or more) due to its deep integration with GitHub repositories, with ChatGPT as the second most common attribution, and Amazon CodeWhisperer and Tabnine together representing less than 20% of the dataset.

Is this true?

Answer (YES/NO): NO